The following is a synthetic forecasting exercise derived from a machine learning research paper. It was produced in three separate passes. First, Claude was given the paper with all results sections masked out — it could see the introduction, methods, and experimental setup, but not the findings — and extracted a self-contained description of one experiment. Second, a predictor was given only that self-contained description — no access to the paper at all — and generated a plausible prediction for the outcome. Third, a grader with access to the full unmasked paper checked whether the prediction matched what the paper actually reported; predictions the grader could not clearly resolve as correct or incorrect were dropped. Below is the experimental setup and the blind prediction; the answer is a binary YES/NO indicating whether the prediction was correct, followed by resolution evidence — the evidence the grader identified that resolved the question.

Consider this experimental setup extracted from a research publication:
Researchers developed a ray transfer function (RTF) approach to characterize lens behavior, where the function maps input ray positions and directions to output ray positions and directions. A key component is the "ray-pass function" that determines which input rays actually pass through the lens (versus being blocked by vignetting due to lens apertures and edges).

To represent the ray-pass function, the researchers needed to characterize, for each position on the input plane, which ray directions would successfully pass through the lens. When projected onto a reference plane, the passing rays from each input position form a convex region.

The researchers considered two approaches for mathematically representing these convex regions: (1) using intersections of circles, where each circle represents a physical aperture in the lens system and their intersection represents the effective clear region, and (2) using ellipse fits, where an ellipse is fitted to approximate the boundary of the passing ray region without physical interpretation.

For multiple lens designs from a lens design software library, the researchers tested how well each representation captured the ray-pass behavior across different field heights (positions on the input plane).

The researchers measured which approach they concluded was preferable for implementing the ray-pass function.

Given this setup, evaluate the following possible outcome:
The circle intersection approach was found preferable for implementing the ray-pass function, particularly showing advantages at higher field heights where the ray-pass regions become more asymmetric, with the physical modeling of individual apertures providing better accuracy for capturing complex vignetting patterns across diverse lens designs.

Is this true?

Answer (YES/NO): NO